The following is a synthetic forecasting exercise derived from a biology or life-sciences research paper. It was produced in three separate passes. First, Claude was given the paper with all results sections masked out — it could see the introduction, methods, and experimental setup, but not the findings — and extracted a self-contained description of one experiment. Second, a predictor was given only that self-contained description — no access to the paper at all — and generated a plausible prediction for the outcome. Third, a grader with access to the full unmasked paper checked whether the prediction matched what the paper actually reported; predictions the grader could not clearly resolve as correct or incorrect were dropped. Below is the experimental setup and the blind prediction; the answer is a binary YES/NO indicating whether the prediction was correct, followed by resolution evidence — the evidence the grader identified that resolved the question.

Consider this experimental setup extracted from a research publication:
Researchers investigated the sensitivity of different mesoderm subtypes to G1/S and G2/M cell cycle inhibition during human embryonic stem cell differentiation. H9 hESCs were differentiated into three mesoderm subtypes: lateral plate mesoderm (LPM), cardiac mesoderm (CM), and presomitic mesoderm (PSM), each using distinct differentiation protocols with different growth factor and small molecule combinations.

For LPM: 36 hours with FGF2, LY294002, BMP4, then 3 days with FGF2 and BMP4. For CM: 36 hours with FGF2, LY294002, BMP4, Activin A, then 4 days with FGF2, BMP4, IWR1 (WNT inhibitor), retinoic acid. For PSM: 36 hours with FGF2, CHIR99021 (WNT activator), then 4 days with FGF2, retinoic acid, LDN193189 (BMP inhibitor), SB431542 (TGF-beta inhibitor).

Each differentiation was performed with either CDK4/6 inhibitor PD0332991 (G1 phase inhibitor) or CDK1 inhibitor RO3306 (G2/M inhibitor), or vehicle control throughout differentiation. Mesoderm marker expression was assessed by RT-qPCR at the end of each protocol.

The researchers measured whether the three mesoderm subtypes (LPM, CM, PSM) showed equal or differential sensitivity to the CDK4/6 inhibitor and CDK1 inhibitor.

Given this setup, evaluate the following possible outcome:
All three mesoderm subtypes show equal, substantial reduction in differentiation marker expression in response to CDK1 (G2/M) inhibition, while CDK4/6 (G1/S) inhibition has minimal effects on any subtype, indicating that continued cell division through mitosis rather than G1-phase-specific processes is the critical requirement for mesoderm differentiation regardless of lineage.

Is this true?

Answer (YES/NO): NO